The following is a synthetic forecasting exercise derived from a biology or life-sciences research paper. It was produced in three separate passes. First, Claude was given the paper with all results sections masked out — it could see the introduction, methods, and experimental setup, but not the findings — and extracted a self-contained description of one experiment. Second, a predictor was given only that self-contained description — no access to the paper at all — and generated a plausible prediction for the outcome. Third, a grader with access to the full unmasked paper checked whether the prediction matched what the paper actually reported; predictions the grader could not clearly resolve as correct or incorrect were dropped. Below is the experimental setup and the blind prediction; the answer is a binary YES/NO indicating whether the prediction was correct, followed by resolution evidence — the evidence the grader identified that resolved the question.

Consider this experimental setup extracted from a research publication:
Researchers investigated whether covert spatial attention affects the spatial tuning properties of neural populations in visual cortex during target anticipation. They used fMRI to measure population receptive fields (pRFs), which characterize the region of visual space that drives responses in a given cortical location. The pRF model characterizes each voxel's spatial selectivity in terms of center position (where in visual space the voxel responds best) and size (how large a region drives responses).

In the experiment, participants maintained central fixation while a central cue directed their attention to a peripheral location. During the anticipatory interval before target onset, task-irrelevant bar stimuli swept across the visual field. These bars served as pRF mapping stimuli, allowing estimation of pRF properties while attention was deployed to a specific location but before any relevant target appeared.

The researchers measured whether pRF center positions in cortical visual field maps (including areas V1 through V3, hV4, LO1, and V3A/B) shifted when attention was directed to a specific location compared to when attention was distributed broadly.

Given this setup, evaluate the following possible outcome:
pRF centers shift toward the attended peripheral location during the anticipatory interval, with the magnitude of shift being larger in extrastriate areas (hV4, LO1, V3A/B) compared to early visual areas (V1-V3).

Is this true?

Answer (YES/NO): YES